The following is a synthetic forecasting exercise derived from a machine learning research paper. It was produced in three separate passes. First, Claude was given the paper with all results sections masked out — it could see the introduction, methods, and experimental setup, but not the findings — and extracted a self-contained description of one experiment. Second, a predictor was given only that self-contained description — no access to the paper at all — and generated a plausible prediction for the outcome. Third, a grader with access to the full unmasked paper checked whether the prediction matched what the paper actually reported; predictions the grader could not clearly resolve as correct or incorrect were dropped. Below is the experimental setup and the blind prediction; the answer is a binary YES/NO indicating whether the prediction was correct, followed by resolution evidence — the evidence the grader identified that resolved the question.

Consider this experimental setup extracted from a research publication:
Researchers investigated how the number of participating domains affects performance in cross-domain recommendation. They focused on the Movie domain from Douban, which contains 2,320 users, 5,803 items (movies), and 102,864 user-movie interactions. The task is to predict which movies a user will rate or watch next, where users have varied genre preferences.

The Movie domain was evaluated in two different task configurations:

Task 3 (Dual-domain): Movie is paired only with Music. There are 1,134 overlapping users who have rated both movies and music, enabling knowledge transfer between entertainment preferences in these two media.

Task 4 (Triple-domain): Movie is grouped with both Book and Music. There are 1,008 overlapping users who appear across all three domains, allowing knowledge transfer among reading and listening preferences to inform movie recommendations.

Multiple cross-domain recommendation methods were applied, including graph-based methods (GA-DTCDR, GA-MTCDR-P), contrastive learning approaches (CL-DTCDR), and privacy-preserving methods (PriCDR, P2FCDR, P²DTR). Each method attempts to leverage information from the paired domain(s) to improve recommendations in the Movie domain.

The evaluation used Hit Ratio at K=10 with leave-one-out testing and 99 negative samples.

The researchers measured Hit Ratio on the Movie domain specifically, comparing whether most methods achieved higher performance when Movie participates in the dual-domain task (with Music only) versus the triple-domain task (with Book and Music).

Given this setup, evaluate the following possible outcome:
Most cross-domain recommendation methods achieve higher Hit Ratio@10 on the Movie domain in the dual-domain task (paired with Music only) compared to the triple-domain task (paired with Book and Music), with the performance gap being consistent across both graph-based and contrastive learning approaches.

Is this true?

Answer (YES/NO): NO